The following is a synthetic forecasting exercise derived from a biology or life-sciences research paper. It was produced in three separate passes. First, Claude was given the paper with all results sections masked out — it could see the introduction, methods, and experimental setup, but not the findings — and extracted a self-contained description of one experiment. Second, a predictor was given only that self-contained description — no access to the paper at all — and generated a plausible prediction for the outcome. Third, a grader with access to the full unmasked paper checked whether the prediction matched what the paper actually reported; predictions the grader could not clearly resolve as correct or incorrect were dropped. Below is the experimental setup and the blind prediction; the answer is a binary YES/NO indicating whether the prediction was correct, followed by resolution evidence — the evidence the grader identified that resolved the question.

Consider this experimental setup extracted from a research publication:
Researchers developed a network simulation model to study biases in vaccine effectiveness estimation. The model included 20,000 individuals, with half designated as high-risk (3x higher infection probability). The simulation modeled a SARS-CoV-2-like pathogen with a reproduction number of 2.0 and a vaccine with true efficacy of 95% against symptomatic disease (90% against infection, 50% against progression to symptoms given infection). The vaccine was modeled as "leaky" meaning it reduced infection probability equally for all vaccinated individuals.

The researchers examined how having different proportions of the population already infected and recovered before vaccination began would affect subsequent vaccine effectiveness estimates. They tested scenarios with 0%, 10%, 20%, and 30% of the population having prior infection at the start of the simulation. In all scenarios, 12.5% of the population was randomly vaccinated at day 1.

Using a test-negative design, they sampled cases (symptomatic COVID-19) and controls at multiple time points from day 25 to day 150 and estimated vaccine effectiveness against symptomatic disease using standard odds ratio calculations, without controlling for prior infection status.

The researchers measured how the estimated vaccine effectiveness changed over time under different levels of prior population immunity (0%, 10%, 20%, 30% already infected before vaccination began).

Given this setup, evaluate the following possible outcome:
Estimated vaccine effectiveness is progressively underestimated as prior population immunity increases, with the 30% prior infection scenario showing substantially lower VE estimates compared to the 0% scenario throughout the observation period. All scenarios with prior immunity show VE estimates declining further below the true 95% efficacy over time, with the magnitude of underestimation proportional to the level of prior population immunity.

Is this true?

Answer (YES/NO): NO